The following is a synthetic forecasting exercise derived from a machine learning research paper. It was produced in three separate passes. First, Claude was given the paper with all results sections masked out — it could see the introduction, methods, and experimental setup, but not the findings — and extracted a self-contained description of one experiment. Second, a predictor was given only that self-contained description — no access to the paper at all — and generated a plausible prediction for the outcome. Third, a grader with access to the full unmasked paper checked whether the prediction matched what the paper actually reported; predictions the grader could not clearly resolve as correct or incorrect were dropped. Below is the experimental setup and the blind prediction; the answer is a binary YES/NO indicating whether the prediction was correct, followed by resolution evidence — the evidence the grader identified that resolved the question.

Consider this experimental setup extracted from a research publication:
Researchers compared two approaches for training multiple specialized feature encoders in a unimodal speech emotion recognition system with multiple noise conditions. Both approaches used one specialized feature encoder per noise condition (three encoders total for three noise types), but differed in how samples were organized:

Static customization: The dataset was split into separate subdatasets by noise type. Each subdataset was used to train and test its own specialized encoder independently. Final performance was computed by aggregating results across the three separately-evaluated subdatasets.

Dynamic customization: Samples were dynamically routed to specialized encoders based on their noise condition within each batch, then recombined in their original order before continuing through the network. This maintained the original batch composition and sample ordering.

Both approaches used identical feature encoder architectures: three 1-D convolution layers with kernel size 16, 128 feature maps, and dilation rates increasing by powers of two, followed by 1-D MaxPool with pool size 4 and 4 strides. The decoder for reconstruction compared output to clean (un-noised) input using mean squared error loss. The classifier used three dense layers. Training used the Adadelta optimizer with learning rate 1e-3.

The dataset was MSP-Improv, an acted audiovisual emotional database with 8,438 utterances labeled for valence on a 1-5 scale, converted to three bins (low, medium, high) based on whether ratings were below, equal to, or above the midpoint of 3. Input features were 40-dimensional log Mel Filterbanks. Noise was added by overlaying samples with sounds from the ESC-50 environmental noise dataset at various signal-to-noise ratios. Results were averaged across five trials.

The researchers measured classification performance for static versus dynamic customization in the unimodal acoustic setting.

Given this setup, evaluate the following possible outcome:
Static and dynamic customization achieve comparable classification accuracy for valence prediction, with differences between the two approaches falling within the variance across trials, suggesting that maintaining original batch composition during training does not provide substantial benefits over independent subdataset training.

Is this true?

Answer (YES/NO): YES